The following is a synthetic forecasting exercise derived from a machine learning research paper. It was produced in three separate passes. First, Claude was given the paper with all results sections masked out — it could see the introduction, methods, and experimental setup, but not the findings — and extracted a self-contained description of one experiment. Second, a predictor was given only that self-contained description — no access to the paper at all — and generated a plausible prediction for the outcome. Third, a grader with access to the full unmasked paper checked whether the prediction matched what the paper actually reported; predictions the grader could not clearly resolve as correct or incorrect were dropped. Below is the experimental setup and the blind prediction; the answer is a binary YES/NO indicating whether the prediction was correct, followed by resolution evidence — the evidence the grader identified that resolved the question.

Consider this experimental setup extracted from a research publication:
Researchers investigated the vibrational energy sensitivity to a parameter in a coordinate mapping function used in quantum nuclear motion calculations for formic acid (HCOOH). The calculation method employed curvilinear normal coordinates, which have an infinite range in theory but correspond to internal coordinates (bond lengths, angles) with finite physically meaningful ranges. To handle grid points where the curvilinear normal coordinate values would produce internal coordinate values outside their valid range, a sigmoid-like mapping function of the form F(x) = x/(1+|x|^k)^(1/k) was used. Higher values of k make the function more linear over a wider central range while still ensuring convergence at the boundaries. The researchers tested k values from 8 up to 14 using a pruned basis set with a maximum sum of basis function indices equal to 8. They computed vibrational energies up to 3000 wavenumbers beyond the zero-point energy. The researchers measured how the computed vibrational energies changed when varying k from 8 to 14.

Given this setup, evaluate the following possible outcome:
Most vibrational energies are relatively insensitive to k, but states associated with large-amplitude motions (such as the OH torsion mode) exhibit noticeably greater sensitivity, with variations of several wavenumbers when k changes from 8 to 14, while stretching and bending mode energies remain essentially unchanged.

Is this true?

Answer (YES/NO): NO